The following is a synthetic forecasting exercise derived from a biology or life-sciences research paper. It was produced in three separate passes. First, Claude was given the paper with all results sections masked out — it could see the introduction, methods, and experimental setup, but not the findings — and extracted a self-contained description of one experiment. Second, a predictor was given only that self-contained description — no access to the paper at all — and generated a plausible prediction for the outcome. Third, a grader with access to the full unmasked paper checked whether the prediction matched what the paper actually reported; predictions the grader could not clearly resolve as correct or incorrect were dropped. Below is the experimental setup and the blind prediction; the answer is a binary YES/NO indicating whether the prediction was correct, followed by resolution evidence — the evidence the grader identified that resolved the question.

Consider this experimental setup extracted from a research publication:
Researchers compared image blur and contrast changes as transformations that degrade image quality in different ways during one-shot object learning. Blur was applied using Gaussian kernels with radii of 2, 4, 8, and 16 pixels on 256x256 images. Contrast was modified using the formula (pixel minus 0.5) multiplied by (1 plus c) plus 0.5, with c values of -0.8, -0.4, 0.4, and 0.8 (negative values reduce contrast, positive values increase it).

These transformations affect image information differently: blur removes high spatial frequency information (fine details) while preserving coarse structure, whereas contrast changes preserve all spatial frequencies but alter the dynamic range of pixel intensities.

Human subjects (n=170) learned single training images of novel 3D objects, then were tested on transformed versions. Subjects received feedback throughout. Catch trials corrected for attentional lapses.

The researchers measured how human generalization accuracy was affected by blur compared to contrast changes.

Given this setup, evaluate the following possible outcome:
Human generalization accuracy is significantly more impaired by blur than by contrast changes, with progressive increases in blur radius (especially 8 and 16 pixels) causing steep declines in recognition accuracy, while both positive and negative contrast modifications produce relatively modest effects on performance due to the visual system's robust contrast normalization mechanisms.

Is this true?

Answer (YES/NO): YES